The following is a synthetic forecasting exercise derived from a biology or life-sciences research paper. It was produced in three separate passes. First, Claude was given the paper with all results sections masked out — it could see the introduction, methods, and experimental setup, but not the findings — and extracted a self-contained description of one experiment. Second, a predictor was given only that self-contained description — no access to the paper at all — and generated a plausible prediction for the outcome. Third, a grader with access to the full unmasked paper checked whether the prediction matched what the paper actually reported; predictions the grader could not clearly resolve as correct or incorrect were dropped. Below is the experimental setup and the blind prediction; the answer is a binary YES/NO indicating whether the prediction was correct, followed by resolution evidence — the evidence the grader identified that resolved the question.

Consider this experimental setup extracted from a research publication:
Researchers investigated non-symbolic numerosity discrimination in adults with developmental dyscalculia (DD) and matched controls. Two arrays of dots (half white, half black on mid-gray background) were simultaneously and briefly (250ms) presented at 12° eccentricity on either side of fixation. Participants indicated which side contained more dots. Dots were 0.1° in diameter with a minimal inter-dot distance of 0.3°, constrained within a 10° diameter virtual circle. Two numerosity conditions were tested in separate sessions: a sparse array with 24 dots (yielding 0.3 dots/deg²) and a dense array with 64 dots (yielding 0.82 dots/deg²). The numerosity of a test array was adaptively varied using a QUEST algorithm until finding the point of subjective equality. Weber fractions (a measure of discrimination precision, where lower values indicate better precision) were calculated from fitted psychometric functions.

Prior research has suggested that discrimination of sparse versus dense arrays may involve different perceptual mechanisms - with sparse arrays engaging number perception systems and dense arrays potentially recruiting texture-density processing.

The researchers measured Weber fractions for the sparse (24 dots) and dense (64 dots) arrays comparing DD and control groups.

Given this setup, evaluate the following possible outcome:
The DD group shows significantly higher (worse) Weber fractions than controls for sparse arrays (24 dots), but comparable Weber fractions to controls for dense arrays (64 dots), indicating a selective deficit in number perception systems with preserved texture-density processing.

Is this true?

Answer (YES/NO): NO